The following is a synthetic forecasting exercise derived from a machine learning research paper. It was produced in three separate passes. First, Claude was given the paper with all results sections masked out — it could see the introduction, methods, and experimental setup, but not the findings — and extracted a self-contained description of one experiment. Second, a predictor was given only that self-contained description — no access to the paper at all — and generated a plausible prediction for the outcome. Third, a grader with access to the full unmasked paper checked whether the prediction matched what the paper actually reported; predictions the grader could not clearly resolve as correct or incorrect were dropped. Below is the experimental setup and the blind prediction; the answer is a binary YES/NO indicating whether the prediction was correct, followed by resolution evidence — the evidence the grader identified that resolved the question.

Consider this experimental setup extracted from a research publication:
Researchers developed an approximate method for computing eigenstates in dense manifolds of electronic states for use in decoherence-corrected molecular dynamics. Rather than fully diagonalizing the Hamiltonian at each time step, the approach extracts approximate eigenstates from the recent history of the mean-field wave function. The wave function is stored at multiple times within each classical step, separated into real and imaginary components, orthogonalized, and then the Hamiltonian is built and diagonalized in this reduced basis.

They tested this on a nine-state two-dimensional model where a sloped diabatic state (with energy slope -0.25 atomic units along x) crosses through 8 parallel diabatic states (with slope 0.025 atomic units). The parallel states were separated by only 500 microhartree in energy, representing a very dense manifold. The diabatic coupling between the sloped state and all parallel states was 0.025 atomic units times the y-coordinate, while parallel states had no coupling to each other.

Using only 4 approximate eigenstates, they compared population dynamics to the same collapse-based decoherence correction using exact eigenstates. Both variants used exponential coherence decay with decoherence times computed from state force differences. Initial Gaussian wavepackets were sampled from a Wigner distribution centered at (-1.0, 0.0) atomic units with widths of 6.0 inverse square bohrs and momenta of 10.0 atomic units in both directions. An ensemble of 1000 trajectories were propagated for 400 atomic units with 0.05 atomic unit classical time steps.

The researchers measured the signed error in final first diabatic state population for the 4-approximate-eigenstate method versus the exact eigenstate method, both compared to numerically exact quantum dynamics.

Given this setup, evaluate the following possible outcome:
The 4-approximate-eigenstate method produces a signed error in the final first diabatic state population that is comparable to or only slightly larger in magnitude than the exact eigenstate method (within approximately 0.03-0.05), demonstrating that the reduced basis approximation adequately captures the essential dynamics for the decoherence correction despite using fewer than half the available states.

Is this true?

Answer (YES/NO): YES